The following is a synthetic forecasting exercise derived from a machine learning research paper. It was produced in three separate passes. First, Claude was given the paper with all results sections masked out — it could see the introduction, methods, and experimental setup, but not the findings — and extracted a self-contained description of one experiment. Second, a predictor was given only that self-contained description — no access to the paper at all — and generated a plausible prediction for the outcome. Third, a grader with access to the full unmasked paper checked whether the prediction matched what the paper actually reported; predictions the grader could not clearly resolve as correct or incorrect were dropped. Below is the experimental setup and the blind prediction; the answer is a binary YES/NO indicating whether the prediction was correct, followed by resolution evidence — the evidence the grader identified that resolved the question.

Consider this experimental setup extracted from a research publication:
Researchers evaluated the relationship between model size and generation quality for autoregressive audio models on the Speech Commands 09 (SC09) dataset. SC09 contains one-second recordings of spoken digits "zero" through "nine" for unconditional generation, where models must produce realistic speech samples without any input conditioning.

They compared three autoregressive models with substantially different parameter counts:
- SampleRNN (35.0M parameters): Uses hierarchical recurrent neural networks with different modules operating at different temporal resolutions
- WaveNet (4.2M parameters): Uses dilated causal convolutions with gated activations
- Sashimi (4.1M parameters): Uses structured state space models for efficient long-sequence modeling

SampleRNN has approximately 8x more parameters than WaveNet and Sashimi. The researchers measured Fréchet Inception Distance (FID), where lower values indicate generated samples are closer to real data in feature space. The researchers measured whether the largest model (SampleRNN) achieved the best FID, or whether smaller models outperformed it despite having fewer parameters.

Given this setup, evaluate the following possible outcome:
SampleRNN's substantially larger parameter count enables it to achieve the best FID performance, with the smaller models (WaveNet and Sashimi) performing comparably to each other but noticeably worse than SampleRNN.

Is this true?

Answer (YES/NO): NO